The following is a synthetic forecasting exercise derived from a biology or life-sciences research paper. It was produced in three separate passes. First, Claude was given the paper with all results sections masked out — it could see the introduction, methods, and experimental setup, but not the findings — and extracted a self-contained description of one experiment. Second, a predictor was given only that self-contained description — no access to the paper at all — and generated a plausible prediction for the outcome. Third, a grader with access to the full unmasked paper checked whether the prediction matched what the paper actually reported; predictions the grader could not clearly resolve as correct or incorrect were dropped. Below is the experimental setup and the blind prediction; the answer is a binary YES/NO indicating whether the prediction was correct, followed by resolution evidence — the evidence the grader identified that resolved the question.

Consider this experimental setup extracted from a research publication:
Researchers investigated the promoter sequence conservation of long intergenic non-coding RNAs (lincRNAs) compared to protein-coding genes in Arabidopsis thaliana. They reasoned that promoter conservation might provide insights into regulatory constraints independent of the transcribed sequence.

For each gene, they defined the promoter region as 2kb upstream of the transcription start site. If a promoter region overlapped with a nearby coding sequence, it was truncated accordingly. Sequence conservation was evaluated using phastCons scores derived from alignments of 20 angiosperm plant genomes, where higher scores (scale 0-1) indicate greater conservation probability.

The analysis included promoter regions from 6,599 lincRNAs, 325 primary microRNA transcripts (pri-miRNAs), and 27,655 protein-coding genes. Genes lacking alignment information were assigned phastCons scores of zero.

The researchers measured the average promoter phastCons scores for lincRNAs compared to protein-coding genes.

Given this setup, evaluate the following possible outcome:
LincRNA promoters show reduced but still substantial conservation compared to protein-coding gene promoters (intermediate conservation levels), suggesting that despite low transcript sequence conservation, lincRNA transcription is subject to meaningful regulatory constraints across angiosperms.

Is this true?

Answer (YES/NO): NO